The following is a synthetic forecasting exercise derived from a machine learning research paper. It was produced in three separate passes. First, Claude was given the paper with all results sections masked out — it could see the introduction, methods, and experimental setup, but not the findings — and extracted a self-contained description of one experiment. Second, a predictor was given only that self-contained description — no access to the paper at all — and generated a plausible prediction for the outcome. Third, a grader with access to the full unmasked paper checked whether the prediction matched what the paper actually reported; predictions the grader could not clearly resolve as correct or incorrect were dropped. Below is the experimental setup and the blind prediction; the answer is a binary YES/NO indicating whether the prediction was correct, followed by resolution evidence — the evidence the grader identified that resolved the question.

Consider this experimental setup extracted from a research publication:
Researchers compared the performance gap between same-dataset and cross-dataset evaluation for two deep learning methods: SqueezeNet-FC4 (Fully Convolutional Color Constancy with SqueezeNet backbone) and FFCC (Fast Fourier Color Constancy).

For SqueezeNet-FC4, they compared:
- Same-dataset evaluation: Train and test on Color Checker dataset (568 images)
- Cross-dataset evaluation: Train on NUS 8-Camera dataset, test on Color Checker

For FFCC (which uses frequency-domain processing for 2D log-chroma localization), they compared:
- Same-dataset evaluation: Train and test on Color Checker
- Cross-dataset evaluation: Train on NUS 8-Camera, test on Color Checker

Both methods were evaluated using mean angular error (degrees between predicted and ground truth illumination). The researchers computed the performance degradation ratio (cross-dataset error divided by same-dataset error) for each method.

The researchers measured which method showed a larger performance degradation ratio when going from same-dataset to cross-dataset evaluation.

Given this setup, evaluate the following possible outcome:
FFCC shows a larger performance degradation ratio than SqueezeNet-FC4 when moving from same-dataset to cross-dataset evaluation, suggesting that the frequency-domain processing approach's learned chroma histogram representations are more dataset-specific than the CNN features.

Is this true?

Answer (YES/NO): YES